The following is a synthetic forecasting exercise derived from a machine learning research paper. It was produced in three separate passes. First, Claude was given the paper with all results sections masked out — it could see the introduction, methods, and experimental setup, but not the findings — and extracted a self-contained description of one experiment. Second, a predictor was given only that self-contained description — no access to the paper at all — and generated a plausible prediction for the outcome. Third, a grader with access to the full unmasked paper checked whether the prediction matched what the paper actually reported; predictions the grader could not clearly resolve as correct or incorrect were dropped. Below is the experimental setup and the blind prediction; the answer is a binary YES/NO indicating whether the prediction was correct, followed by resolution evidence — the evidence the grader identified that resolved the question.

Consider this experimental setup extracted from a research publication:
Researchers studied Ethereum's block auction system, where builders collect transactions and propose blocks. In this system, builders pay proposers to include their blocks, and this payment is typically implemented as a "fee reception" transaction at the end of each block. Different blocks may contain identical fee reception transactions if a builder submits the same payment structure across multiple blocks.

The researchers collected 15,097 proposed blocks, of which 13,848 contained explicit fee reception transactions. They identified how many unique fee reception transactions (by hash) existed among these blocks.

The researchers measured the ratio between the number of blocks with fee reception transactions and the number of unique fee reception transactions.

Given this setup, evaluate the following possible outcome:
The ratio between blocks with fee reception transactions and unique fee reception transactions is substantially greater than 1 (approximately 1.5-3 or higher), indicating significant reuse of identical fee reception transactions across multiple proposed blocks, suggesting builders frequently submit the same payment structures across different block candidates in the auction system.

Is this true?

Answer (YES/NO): NO